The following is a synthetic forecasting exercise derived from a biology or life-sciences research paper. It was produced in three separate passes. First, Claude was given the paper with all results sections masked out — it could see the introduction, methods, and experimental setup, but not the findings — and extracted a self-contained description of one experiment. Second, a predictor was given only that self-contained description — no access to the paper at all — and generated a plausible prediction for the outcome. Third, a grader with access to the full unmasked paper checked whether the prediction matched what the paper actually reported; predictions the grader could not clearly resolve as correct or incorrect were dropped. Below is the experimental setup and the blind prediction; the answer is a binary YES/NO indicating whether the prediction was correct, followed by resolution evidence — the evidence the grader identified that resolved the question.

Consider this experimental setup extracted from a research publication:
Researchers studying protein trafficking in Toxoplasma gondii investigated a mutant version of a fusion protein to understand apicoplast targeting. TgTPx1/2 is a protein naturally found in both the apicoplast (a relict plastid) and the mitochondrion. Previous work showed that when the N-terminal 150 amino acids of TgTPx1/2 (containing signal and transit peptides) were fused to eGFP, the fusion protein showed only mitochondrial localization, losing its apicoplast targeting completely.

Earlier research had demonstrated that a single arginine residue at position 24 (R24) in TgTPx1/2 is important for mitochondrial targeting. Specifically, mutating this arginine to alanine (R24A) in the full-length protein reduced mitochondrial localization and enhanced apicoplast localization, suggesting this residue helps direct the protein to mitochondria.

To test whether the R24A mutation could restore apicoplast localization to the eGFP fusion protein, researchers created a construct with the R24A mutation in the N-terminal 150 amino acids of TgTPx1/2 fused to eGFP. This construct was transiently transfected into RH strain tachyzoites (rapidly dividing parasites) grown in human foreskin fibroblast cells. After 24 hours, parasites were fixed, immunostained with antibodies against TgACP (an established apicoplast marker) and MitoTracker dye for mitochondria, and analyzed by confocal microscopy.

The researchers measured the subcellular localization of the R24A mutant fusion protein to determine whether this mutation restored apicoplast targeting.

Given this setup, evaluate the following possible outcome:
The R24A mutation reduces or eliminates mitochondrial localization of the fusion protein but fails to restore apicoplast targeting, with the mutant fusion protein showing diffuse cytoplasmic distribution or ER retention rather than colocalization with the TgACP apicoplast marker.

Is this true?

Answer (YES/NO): NO